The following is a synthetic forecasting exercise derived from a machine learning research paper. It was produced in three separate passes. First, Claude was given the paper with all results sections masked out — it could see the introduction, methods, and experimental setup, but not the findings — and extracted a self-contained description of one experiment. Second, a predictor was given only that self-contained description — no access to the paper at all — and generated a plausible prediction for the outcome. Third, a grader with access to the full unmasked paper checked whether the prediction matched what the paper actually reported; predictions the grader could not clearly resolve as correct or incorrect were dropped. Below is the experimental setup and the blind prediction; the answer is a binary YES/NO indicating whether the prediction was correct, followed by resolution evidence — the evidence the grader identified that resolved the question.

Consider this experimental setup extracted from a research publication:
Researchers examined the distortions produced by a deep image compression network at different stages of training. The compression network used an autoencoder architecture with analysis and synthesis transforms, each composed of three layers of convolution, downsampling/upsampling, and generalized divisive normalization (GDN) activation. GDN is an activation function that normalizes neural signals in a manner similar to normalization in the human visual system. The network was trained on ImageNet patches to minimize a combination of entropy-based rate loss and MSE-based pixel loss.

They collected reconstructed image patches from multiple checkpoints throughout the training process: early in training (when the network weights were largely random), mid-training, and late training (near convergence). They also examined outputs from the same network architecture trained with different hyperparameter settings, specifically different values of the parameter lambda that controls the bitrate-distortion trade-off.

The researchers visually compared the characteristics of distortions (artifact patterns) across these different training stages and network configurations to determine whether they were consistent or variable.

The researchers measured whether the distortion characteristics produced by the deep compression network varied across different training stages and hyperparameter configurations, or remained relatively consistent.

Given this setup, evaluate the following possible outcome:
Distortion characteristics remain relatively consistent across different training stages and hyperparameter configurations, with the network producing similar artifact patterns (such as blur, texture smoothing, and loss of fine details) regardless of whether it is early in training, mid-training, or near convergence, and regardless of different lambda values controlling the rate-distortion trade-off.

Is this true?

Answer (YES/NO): NO